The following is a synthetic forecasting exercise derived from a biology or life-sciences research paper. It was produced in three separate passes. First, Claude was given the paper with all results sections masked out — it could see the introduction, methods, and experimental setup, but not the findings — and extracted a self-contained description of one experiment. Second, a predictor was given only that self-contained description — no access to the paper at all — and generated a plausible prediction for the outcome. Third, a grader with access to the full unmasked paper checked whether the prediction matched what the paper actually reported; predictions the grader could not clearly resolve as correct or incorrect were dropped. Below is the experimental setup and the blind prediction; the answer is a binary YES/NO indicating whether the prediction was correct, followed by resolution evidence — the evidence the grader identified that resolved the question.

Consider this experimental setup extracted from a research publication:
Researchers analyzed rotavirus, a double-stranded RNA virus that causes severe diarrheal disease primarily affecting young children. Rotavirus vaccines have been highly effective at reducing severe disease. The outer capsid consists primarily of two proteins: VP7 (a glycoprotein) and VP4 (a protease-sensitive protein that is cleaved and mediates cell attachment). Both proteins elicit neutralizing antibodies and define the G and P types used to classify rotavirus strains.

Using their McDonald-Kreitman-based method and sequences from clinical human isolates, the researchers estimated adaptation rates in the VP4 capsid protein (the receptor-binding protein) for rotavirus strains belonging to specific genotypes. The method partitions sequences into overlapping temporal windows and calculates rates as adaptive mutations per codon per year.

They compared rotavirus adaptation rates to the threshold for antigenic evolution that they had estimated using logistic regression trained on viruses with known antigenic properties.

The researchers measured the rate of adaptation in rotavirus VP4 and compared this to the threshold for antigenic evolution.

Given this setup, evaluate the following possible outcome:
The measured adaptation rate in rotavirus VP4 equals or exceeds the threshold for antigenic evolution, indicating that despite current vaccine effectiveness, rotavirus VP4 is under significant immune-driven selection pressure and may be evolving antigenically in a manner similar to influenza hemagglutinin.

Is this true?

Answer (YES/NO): NO